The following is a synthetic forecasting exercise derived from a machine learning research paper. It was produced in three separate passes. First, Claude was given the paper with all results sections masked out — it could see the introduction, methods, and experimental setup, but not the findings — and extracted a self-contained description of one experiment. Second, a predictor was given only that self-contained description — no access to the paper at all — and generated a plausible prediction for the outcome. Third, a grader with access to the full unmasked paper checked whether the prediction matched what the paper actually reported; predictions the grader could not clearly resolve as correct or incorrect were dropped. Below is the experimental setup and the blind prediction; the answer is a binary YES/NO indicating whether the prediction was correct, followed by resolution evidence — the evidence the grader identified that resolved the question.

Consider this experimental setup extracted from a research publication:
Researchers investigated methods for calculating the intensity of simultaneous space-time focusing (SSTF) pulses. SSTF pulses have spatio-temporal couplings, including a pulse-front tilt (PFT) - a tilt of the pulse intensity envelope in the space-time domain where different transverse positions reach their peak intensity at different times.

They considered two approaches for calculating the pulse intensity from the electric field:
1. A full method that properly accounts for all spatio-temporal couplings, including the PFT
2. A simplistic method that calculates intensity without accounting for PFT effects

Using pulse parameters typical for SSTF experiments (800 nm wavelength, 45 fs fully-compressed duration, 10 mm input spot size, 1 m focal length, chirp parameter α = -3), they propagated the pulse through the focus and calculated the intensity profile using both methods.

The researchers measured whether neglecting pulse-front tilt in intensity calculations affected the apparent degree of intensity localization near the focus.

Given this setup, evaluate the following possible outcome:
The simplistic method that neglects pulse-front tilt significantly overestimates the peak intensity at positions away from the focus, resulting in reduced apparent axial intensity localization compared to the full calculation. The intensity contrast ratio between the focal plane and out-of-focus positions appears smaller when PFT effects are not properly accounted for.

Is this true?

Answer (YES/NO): NO